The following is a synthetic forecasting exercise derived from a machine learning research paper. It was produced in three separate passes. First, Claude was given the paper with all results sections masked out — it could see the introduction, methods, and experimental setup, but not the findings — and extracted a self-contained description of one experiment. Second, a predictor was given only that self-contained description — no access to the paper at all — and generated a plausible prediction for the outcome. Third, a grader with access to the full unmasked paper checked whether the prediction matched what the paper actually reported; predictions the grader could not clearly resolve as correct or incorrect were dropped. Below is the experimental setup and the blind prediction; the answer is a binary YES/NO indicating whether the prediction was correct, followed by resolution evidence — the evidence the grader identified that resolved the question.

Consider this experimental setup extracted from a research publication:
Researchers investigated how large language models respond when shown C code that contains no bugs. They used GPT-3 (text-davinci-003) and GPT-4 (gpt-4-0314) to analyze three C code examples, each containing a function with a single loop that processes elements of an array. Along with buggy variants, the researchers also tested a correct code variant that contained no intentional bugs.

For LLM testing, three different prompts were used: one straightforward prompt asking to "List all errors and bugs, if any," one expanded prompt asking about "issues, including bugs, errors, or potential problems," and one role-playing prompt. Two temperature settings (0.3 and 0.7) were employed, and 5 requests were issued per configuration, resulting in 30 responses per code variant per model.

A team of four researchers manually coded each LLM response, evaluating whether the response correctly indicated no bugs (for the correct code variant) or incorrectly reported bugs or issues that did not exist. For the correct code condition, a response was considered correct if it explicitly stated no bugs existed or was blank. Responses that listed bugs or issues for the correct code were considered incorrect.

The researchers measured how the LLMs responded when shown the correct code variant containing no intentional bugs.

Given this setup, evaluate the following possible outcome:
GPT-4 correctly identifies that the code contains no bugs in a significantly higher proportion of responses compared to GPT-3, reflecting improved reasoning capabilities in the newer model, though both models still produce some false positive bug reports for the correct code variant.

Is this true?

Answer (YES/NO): NO